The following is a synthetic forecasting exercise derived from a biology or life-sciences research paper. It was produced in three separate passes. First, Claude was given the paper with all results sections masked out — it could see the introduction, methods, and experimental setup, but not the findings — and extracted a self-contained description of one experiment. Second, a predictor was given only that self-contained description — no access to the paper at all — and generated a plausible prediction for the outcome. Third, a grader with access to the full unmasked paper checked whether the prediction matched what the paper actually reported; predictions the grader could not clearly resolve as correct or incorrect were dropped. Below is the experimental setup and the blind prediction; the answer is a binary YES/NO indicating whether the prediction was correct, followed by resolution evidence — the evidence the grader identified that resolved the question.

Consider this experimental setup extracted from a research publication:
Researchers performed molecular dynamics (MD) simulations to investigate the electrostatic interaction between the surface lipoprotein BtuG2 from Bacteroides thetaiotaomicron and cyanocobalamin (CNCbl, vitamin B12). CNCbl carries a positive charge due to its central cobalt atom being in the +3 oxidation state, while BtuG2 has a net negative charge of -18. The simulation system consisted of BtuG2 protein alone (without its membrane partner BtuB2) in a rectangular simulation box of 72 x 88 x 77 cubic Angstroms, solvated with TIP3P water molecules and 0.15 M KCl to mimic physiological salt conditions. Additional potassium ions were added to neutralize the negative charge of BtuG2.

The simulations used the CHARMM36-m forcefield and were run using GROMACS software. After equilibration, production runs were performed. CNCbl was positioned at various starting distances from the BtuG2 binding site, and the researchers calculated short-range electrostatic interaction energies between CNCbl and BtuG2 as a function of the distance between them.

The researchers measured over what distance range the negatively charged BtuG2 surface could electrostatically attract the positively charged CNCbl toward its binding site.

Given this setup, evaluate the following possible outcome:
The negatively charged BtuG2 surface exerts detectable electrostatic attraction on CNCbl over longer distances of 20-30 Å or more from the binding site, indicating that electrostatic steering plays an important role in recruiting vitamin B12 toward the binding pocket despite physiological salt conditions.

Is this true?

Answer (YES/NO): YES